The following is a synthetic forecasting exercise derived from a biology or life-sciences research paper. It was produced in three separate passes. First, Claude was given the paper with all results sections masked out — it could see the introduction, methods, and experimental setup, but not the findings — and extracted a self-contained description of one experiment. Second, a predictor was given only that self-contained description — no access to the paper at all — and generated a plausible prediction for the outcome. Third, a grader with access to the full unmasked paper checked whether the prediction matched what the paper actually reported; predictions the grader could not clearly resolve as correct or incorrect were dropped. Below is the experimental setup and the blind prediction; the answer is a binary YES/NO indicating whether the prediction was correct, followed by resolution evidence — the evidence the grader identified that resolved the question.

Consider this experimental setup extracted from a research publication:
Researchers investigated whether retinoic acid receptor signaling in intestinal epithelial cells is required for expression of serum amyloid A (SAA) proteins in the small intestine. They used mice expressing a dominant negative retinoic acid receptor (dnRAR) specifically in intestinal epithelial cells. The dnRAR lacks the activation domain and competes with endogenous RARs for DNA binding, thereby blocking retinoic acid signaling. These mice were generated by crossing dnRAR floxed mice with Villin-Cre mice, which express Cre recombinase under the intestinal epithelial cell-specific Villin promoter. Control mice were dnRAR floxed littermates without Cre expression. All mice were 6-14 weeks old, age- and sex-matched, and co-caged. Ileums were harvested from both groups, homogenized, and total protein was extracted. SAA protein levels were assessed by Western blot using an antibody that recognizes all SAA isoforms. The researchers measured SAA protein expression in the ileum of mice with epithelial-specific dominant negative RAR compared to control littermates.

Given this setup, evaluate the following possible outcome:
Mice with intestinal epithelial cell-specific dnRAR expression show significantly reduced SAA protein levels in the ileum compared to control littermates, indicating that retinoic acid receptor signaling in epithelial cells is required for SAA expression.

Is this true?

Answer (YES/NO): YES